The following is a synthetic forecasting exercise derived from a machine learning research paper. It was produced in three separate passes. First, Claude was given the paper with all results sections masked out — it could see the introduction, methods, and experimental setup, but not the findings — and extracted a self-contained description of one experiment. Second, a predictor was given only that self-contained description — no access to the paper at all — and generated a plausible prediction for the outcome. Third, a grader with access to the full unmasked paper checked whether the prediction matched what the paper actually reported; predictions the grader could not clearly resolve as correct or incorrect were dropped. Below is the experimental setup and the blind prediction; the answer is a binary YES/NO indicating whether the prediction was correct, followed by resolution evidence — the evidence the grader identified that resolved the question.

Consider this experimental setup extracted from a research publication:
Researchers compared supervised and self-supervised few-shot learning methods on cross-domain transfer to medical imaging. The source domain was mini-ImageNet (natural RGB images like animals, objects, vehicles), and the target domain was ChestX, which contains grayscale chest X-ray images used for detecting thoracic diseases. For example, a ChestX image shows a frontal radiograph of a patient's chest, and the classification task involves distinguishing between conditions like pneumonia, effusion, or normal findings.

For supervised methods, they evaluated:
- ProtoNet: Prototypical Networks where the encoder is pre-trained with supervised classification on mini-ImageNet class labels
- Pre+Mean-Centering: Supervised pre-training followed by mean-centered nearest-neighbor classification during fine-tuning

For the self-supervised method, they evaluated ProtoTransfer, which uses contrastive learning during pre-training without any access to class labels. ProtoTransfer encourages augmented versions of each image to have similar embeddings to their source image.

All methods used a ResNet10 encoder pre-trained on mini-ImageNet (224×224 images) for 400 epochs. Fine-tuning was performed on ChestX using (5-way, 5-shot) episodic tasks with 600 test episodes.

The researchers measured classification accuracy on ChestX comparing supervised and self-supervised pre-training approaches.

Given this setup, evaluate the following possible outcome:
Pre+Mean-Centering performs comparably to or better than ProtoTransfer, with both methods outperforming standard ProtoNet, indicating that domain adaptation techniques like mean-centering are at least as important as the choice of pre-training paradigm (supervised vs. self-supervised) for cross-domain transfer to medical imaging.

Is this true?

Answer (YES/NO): YES